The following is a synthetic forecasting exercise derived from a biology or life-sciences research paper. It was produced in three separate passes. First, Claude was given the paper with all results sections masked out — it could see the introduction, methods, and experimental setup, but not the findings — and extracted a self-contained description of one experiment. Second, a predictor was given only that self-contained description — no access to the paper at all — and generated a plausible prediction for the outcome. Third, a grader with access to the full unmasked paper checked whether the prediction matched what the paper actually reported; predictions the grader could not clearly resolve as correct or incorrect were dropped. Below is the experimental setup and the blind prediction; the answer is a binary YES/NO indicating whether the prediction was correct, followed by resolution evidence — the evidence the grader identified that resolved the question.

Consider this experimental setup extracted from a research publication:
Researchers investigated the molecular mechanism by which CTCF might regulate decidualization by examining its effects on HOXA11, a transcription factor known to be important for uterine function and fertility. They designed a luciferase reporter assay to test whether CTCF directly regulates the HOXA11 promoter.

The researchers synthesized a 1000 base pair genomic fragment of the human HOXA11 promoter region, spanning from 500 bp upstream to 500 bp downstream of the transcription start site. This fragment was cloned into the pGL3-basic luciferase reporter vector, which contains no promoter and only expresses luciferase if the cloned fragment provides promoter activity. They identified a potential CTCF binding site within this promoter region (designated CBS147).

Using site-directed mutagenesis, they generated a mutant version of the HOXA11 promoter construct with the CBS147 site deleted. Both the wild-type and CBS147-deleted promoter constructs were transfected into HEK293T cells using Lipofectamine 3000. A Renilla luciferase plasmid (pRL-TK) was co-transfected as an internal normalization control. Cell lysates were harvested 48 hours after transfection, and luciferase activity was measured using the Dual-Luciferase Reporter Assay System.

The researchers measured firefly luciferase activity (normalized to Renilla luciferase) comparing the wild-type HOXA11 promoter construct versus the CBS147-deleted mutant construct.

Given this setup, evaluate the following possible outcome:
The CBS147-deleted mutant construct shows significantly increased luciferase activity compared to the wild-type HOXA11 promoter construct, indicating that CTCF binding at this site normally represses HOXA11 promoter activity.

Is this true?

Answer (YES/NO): NO